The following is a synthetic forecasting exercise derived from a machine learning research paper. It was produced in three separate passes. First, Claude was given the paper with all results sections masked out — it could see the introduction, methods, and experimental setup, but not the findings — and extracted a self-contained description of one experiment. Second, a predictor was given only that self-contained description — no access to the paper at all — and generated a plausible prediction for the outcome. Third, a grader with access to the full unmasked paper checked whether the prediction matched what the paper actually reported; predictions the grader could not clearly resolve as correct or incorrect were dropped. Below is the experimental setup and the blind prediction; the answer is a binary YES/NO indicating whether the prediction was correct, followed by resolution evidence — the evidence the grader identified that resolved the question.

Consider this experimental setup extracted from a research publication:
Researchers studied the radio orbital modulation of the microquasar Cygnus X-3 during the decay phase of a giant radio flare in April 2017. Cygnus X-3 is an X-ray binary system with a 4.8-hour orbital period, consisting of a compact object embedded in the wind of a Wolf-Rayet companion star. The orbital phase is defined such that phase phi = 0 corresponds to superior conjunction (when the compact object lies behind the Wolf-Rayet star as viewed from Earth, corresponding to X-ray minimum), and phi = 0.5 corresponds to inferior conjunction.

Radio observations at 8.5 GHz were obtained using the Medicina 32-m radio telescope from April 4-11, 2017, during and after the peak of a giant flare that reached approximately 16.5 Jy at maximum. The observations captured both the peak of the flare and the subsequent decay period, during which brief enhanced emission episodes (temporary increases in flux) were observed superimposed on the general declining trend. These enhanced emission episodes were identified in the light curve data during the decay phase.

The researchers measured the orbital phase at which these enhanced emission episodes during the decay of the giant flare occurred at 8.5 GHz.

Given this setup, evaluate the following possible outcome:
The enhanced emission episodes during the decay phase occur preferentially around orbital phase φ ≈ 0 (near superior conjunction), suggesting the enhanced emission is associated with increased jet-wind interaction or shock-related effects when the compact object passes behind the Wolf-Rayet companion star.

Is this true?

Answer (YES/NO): NO